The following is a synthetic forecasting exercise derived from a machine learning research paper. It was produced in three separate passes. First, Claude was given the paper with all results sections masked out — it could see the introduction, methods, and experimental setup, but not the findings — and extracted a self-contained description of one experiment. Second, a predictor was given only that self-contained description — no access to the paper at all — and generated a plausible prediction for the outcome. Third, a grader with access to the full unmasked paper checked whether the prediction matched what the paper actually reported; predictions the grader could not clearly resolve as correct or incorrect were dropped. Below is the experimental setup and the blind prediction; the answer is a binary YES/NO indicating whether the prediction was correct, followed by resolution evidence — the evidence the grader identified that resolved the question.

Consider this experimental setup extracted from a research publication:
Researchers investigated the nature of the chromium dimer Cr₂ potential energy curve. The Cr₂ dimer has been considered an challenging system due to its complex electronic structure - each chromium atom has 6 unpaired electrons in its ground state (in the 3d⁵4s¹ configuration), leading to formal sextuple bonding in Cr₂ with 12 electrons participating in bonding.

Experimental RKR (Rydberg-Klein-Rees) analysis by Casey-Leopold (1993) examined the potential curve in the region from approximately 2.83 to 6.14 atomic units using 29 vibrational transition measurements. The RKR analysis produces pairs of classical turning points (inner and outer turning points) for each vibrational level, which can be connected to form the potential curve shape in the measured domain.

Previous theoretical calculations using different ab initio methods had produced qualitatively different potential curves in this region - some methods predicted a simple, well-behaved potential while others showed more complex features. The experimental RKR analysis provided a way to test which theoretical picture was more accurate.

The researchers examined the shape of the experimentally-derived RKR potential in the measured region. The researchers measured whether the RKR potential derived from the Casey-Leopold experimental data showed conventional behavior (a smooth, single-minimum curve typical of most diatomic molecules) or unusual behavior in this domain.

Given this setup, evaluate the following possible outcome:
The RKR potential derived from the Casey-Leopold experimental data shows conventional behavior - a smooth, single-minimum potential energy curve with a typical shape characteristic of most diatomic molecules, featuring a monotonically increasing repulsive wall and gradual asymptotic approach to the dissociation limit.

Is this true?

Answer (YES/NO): NO